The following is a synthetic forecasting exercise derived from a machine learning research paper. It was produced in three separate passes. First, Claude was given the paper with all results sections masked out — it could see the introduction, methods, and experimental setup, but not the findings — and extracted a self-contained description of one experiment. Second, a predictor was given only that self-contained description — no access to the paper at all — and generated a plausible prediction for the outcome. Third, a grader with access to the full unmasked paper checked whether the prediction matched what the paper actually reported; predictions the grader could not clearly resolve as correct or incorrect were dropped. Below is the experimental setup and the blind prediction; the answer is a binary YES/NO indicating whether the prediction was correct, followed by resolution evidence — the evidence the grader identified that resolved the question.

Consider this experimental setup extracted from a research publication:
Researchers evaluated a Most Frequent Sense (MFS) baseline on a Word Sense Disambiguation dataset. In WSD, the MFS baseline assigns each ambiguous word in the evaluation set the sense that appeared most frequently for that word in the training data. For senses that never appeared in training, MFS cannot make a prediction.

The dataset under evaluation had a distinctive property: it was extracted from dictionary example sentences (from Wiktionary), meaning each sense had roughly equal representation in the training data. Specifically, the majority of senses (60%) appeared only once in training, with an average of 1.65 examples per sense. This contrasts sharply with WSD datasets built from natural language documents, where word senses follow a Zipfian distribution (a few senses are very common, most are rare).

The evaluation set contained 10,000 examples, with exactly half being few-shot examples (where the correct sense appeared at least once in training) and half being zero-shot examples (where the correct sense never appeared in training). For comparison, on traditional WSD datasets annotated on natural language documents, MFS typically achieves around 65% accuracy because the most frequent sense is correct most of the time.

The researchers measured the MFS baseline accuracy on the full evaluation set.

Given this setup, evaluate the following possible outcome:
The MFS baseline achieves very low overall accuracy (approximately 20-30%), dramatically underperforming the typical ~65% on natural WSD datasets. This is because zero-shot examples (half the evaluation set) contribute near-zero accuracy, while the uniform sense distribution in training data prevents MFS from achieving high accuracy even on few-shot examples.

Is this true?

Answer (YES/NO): YES